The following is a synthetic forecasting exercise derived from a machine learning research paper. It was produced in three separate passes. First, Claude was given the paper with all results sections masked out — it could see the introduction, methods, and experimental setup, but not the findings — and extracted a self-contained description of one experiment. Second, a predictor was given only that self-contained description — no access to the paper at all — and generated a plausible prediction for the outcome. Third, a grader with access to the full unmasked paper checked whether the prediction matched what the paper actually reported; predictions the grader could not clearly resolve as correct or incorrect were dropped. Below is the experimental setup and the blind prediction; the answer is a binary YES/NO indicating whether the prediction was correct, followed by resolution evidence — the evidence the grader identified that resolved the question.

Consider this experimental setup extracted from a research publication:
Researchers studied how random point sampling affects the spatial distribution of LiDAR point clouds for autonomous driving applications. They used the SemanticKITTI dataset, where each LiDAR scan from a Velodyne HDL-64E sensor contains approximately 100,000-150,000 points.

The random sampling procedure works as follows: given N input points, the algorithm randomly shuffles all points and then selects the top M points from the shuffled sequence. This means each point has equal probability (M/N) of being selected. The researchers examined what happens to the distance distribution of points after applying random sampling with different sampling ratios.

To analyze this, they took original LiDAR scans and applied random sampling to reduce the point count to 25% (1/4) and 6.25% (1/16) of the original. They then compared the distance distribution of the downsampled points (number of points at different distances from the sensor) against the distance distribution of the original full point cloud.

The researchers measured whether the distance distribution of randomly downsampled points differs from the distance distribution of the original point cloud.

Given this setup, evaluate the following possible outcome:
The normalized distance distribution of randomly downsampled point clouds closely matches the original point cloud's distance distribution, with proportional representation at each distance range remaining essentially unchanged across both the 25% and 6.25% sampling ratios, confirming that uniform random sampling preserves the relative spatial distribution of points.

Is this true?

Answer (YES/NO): YES